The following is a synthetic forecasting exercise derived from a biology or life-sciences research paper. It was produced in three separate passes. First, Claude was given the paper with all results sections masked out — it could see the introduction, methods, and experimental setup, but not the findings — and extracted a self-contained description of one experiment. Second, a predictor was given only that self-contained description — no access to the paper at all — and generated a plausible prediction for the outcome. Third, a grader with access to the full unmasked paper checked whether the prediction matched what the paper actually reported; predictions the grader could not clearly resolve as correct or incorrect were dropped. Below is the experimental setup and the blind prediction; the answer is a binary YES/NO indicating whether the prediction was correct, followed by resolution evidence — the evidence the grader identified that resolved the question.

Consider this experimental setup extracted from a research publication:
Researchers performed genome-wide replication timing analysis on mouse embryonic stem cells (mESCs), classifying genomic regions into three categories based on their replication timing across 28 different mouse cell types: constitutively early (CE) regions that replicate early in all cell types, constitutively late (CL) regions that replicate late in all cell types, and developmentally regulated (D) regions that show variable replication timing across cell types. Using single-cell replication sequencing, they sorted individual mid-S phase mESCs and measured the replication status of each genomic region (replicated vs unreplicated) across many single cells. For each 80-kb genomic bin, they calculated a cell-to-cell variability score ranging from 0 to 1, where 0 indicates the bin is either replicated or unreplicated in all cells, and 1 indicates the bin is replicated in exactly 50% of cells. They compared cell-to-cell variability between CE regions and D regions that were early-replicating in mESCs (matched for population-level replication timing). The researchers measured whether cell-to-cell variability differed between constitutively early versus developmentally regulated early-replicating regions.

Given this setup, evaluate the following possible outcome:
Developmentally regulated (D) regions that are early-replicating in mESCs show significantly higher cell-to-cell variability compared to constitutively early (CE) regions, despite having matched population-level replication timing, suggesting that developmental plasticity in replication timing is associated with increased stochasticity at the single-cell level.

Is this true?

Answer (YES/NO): YES